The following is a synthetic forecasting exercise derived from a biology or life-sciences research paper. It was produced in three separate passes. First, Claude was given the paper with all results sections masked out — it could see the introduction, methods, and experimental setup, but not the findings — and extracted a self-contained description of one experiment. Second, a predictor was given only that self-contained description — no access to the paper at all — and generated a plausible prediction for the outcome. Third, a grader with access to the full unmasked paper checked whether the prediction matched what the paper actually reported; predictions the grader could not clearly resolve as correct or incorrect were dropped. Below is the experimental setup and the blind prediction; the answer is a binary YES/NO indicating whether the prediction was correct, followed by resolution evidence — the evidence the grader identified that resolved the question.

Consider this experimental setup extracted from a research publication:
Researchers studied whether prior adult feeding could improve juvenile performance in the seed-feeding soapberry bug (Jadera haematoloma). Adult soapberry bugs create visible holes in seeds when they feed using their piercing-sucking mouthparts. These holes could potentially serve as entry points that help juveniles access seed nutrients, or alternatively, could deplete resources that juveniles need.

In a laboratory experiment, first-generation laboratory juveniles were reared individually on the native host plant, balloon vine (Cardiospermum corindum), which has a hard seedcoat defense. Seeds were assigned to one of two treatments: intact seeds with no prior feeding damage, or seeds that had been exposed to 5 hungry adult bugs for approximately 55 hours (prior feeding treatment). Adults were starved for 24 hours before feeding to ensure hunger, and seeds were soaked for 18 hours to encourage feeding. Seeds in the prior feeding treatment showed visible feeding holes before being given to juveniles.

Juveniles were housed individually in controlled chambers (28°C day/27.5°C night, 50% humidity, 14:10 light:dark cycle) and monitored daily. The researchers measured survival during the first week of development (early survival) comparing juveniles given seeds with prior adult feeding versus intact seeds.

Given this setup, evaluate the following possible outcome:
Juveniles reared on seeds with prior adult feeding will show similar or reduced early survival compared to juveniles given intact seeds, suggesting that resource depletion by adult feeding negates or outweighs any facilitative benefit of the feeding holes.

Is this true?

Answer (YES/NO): NO